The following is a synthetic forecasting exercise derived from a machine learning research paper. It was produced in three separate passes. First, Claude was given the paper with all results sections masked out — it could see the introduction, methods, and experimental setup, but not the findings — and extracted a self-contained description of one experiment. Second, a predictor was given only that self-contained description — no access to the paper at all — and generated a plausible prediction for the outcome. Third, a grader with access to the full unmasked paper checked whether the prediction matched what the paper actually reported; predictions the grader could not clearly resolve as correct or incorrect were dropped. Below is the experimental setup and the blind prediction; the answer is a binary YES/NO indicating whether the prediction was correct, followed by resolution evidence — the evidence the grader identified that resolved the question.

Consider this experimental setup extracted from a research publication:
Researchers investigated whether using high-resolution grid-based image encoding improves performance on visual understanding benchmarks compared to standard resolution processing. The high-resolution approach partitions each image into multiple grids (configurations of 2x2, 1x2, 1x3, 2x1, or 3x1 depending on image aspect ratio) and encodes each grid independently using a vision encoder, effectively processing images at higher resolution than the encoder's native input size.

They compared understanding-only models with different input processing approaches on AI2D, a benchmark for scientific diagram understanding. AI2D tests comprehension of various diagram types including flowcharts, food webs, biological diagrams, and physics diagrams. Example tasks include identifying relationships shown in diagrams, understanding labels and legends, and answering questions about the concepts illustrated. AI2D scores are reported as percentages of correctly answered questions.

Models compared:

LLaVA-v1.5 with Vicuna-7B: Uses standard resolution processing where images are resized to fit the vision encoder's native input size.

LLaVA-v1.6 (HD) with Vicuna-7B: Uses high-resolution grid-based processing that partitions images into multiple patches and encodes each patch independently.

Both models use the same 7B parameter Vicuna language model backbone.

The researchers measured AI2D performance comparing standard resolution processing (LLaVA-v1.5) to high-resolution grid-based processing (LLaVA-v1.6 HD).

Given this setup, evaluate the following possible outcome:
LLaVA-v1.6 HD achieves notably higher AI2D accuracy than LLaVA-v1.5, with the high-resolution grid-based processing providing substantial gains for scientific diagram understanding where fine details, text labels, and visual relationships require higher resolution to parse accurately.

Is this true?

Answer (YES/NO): YES